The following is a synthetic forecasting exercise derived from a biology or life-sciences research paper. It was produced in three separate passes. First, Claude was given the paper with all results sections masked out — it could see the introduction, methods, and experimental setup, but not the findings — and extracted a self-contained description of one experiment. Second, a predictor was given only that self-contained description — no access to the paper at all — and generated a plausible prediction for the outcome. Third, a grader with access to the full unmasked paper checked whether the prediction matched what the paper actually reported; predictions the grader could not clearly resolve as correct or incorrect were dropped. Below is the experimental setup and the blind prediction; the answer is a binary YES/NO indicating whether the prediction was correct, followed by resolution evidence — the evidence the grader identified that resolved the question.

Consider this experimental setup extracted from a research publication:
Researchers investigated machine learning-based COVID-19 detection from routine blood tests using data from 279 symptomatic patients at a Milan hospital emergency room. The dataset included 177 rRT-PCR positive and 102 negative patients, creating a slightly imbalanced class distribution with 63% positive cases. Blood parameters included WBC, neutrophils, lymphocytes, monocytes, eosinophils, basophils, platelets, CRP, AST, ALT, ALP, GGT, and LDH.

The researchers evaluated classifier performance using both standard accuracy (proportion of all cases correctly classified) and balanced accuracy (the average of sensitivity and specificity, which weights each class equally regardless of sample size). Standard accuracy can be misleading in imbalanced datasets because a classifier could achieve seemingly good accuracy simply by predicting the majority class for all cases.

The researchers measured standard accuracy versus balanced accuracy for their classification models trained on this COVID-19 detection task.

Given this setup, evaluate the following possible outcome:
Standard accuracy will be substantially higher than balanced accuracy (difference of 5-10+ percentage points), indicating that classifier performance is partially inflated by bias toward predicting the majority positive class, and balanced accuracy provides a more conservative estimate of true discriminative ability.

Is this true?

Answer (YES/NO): NO